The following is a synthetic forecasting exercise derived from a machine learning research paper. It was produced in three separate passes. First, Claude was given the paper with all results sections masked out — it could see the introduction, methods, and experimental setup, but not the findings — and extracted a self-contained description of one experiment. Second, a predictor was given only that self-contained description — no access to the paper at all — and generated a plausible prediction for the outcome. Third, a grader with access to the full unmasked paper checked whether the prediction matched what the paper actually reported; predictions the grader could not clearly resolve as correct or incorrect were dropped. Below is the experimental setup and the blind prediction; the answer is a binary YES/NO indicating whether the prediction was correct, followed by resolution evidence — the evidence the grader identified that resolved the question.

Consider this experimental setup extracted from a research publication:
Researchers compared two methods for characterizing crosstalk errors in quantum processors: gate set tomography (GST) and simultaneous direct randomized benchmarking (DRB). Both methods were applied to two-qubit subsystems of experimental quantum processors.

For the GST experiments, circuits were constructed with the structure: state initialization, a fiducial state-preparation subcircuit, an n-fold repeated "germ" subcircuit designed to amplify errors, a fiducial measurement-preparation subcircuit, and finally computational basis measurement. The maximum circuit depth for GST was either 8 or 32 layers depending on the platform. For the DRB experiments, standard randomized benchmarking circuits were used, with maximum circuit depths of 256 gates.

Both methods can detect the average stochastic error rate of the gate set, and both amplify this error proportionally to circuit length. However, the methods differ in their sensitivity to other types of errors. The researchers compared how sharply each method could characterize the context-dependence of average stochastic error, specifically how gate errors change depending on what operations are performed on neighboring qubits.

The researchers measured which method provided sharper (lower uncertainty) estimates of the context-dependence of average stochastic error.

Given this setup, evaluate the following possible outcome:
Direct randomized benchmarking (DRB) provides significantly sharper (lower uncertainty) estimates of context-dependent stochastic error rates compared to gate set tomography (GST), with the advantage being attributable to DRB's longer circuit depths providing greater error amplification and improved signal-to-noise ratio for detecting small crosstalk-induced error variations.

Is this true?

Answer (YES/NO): YES